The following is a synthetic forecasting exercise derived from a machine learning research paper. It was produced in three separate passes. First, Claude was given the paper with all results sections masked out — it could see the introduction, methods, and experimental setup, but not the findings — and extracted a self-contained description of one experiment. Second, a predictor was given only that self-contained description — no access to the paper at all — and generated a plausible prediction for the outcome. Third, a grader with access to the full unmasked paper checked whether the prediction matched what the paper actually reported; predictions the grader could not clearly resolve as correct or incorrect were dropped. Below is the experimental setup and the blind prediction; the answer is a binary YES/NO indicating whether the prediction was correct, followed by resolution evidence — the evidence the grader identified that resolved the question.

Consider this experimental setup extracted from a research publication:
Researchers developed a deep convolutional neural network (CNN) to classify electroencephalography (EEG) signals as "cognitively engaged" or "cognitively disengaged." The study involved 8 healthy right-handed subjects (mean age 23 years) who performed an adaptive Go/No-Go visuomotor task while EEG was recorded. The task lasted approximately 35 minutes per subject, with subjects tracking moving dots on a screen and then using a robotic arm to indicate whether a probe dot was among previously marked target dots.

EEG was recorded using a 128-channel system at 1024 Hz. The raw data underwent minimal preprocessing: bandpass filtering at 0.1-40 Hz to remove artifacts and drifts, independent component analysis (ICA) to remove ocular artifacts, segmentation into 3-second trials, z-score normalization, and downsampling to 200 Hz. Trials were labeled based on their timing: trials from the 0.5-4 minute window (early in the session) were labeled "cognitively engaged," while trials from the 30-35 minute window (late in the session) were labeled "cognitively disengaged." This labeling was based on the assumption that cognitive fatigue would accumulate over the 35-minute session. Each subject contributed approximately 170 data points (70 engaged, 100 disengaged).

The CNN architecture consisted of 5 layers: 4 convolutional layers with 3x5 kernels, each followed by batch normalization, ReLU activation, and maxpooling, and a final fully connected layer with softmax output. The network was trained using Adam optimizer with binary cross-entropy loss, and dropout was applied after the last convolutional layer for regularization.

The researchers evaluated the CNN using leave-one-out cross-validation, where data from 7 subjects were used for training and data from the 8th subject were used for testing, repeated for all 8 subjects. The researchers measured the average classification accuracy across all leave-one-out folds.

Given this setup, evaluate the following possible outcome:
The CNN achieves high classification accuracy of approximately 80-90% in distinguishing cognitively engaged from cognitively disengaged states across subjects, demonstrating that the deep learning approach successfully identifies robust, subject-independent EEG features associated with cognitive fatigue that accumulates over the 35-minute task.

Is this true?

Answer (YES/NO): YES